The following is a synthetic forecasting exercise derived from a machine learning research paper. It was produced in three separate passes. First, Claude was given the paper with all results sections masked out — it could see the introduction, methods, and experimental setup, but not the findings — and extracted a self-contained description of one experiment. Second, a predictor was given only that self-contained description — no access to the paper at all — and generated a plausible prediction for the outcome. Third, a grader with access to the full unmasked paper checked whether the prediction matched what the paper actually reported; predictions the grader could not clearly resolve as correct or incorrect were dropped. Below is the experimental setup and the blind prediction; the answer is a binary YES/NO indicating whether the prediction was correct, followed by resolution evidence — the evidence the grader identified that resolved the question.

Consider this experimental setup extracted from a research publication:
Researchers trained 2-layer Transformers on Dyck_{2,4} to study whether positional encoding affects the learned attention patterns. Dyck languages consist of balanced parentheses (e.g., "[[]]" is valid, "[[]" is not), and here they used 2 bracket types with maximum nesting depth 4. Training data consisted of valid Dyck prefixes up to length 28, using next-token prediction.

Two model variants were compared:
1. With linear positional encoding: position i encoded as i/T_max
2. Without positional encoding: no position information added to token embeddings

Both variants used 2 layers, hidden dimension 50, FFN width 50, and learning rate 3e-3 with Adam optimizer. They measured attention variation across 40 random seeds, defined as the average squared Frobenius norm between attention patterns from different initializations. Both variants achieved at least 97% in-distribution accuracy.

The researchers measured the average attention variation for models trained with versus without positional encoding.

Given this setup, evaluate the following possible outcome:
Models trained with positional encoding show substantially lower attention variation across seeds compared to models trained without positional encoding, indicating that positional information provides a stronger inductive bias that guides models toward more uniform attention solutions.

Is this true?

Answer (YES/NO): NO